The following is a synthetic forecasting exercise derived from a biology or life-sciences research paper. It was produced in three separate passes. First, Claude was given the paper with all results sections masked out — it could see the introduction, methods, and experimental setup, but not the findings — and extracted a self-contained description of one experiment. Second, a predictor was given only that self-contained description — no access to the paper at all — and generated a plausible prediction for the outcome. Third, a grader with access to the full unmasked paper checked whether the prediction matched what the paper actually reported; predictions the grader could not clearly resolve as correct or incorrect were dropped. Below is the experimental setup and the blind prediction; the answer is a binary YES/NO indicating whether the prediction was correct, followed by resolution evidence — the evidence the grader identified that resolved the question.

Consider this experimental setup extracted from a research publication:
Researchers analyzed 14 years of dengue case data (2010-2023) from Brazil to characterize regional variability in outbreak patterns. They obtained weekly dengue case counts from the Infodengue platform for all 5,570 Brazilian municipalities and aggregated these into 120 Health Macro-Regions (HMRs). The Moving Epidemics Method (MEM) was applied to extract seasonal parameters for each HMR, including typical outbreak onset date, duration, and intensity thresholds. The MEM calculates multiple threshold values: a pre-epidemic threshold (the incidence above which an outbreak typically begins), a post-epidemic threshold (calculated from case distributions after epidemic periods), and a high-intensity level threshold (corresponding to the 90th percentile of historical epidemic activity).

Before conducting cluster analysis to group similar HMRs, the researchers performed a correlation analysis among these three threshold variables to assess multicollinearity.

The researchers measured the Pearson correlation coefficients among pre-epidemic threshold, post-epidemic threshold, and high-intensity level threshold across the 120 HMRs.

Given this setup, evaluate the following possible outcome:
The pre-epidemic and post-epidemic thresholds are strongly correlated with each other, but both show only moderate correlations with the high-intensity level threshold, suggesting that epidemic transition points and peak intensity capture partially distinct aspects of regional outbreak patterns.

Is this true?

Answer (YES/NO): NO